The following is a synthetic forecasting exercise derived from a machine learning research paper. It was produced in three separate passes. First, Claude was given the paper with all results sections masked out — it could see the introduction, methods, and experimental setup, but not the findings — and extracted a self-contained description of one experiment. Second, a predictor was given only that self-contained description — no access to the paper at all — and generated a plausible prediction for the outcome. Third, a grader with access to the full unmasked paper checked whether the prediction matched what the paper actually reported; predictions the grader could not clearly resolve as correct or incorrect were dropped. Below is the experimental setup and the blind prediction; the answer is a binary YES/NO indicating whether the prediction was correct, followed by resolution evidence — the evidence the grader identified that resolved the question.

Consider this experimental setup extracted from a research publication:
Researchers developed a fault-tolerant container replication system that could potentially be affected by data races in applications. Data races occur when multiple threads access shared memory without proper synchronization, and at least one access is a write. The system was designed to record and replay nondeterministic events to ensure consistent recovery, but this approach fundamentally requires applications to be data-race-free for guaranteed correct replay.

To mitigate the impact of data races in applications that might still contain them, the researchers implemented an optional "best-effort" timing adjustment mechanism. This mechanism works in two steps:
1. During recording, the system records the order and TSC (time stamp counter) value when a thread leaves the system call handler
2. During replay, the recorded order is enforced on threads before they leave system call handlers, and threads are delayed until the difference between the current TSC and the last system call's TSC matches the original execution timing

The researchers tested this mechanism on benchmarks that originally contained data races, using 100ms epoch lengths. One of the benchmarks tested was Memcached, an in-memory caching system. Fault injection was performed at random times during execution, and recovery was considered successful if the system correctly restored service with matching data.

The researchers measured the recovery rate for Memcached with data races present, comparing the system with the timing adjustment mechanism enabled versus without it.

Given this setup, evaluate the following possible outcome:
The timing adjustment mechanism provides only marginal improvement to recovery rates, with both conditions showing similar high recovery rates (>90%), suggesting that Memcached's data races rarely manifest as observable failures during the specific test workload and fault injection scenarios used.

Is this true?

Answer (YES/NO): NO